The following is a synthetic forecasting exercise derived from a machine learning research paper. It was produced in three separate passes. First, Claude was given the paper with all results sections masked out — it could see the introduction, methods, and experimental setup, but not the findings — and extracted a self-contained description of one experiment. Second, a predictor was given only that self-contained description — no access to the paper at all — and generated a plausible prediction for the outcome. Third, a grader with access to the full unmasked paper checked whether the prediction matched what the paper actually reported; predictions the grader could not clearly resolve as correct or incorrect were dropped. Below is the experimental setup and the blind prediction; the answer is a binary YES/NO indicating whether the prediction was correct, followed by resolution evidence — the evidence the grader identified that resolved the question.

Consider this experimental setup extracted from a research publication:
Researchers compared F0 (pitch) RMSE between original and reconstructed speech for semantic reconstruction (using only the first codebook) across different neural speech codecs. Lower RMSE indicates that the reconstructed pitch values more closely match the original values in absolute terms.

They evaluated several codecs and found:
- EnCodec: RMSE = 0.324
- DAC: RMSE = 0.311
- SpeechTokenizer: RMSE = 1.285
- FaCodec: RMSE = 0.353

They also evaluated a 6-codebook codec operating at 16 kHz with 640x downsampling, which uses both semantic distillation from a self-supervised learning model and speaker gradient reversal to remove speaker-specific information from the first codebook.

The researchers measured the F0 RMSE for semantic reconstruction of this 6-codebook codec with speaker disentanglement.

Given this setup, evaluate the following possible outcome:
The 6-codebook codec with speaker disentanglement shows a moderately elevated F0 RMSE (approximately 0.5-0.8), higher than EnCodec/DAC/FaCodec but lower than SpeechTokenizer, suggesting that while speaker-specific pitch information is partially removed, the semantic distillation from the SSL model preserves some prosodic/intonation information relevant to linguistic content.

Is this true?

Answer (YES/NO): NO